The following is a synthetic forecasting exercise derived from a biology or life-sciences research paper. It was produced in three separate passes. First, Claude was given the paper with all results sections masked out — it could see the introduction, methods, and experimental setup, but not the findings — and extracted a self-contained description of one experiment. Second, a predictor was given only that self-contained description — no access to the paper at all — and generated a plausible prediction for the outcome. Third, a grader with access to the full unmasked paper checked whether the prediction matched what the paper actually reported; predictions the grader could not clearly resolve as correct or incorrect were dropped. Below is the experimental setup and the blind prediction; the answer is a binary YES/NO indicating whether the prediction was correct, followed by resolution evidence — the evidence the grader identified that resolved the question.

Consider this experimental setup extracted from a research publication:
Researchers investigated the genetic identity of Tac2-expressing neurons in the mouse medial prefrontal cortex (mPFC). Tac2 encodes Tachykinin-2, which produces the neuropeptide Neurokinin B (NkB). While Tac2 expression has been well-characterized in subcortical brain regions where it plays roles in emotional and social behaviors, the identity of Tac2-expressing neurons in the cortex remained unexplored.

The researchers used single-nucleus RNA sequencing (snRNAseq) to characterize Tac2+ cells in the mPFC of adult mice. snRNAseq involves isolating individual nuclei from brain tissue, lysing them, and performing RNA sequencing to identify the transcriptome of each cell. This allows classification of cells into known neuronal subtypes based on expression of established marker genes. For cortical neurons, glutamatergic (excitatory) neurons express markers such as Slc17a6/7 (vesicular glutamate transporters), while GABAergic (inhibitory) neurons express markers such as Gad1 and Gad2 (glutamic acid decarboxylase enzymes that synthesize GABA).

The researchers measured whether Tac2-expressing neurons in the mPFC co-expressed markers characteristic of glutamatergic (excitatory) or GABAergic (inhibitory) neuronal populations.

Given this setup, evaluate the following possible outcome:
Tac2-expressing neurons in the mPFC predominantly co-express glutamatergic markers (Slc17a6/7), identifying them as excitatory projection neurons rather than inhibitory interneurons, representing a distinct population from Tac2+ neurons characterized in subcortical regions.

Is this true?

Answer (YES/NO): NO